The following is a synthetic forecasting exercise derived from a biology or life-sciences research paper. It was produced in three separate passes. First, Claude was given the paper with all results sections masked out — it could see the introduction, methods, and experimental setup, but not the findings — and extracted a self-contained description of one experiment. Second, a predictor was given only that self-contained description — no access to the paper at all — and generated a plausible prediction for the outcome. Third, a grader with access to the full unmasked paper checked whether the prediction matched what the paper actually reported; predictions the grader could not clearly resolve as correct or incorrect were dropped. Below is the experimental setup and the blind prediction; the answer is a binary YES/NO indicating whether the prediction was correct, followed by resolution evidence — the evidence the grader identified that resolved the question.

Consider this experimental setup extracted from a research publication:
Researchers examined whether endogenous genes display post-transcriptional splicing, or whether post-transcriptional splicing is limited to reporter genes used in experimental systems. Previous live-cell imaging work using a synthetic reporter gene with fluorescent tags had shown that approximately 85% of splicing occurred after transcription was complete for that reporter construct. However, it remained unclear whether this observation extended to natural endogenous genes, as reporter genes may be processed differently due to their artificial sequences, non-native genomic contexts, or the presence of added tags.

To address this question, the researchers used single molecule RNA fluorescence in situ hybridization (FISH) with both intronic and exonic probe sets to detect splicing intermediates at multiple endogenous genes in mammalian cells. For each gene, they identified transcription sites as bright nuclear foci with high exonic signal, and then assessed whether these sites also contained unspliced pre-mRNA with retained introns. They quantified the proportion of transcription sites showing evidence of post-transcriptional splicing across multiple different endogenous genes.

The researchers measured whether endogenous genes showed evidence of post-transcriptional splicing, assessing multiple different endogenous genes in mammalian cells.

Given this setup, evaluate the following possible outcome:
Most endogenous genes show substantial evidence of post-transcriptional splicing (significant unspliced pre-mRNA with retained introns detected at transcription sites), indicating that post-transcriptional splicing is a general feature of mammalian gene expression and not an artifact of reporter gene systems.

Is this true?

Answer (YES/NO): YES